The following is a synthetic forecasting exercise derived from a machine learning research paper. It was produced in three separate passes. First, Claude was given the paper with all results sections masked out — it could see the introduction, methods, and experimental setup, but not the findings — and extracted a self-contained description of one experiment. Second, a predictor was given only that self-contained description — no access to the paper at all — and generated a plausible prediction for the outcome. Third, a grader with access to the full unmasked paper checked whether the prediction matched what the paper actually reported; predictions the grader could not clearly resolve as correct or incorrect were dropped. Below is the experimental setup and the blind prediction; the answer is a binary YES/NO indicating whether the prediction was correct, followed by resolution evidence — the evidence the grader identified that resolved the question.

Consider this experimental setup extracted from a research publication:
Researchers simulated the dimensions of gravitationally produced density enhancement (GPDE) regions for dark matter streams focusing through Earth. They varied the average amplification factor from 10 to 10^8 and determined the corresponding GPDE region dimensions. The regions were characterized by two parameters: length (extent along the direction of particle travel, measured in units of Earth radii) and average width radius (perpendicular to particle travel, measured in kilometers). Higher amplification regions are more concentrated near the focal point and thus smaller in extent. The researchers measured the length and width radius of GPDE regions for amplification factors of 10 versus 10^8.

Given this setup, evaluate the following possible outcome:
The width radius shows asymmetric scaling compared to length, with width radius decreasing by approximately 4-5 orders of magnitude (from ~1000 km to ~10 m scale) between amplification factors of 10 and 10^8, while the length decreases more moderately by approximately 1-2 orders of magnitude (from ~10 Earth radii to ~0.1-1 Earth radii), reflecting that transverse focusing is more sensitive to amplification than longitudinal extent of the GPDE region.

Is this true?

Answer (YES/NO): NO